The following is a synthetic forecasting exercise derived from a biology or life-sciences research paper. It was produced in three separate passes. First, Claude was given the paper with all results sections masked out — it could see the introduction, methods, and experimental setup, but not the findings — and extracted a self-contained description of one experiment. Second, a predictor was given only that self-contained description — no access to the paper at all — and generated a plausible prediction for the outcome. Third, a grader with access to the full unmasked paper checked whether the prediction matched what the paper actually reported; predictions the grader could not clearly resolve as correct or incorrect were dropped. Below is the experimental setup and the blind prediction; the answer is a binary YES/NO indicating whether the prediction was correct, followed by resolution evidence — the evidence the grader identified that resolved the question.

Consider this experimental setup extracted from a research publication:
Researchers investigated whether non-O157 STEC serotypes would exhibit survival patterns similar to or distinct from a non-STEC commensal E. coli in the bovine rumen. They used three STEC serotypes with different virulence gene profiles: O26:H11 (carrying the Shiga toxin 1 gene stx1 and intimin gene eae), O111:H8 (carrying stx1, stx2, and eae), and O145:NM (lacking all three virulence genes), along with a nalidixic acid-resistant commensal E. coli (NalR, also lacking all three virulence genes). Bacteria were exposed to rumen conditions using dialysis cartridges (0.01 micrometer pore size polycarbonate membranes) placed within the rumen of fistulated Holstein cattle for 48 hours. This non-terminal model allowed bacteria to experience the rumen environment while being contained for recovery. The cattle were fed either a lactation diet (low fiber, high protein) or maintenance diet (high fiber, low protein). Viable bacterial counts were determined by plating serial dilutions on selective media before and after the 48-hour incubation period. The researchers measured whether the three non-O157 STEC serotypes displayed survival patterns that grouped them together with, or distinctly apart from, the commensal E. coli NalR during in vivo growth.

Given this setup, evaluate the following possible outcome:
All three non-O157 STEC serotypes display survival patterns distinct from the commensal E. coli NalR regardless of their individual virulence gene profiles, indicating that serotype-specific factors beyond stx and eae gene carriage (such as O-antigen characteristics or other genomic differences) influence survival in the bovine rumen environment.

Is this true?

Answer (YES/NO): NO